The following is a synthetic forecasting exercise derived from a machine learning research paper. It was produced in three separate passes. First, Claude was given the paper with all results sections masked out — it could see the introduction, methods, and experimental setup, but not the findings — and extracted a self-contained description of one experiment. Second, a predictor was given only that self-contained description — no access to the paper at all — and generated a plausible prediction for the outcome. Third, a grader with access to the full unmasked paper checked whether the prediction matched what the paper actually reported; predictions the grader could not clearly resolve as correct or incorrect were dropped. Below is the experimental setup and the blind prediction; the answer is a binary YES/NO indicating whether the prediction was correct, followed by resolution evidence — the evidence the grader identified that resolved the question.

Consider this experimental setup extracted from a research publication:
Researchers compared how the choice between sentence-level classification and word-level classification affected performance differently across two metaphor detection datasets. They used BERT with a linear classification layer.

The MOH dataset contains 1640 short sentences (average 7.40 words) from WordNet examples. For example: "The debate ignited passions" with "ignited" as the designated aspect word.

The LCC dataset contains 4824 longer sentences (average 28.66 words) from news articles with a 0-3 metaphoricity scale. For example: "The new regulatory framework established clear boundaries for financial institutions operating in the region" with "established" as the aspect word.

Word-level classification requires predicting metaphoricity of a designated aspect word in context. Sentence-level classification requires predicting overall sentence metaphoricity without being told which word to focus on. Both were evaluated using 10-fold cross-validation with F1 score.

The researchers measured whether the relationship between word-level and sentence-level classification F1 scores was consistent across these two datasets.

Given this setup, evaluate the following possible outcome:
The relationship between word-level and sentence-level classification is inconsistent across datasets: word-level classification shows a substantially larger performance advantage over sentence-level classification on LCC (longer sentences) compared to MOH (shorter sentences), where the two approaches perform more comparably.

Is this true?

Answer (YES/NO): YES